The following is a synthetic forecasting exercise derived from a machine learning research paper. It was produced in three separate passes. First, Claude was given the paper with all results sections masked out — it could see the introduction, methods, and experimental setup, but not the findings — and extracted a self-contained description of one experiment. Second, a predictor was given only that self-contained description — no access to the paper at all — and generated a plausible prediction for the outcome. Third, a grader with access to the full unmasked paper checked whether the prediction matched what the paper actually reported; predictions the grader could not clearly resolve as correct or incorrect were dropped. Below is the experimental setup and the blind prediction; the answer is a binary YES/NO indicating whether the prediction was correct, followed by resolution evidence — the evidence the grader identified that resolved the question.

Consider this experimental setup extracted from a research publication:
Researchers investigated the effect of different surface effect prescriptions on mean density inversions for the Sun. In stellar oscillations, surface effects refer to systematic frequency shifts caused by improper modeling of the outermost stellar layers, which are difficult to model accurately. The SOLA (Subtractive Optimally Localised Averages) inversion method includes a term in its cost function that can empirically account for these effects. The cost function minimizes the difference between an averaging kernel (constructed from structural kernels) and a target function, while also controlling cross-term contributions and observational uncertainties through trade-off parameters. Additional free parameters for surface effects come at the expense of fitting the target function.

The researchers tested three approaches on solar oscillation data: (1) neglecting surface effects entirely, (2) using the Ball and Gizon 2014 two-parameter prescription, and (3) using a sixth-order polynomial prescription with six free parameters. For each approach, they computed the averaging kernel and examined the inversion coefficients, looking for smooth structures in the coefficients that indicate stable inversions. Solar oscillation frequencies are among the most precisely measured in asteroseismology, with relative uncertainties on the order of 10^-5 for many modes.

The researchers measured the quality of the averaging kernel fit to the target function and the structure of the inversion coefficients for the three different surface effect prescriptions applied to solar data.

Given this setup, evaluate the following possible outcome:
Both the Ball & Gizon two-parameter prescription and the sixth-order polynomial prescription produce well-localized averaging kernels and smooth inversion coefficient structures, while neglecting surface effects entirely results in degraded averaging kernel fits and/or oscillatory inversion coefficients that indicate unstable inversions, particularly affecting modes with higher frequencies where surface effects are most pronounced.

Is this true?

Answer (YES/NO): NO